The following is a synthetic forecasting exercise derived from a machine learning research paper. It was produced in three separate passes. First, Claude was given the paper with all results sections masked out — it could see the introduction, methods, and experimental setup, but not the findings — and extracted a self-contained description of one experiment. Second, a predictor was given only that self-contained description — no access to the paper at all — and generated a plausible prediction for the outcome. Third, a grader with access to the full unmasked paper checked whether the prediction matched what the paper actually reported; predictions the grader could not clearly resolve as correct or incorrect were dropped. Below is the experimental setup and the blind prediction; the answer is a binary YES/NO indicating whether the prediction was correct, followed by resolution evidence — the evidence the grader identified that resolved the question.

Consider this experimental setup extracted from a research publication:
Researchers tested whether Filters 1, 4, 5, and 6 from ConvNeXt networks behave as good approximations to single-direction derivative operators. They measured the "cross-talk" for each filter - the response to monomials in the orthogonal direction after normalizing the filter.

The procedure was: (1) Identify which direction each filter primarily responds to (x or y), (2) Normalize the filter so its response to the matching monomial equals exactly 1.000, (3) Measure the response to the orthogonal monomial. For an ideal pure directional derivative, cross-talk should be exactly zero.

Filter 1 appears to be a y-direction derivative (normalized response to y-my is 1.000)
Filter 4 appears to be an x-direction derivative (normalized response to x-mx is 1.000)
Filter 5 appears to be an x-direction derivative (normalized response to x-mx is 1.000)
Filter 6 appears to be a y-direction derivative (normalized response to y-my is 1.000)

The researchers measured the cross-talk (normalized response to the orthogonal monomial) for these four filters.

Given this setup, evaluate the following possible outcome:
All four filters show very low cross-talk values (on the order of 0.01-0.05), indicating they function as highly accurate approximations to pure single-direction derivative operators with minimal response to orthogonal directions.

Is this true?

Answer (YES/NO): YES